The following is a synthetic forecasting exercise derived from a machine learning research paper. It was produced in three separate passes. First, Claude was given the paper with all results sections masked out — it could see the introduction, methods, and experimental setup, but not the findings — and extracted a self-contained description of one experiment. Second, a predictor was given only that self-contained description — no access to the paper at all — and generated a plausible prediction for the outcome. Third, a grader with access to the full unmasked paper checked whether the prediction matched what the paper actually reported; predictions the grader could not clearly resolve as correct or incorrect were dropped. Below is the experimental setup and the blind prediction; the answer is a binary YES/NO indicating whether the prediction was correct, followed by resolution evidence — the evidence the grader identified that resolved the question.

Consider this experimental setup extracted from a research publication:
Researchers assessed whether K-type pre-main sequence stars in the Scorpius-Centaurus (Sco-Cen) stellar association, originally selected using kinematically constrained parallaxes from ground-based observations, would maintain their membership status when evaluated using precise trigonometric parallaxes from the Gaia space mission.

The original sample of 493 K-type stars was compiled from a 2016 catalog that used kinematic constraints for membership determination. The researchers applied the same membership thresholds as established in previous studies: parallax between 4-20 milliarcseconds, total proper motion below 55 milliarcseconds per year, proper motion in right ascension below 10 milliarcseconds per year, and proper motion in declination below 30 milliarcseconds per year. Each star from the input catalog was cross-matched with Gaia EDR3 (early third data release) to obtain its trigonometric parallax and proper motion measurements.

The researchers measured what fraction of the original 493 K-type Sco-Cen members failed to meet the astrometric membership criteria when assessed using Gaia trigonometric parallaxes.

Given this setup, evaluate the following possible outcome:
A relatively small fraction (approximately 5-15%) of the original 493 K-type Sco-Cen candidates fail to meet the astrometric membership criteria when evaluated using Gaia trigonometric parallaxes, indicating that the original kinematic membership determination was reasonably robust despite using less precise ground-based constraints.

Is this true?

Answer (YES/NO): NO